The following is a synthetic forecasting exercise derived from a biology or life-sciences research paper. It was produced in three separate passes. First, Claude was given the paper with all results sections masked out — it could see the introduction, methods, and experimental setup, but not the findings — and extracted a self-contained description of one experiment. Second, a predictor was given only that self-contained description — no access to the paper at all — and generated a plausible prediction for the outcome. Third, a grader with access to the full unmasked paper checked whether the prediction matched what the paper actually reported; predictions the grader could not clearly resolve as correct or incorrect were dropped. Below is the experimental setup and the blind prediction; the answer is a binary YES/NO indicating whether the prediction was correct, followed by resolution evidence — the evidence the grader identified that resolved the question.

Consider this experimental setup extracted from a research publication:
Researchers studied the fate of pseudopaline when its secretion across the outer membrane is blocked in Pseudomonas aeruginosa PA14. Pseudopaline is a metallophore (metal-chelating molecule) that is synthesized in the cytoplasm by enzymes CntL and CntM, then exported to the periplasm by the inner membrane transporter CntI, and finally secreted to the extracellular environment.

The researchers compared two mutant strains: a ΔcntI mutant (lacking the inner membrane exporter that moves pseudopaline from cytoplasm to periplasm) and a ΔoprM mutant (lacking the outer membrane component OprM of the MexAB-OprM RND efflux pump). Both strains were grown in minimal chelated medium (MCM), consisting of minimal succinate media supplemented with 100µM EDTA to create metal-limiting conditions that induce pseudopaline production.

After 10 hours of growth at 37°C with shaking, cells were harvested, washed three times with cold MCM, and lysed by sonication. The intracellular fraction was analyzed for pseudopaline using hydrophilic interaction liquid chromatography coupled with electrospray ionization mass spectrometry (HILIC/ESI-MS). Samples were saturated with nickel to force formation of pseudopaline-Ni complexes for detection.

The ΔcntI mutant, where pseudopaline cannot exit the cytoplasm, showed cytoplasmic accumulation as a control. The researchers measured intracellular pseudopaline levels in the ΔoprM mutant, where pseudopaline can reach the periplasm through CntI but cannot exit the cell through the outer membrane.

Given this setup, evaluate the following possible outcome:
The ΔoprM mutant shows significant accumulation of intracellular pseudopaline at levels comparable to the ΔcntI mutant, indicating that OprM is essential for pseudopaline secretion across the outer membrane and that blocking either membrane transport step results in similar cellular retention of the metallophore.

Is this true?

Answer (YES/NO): NO